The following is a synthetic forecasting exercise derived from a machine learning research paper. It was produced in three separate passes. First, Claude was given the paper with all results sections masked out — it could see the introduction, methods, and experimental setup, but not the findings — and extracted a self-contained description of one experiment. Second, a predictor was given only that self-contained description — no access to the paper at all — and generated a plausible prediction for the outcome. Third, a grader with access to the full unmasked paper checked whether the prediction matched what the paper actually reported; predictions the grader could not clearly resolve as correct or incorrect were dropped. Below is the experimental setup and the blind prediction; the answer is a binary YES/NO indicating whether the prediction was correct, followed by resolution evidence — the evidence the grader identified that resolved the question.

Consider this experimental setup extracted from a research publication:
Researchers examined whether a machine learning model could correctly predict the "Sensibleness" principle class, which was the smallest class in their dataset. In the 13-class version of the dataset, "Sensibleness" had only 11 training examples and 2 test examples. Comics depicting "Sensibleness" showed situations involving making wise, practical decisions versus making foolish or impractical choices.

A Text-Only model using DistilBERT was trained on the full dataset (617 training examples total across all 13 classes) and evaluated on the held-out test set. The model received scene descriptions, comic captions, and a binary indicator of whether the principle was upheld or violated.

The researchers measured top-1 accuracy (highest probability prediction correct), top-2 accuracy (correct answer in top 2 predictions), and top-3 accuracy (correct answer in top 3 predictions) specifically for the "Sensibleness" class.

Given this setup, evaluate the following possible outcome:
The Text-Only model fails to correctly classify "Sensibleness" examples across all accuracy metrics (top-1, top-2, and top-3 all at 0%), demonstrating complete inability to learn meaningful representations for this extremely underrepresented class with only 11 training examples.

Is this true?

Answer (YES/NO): YES